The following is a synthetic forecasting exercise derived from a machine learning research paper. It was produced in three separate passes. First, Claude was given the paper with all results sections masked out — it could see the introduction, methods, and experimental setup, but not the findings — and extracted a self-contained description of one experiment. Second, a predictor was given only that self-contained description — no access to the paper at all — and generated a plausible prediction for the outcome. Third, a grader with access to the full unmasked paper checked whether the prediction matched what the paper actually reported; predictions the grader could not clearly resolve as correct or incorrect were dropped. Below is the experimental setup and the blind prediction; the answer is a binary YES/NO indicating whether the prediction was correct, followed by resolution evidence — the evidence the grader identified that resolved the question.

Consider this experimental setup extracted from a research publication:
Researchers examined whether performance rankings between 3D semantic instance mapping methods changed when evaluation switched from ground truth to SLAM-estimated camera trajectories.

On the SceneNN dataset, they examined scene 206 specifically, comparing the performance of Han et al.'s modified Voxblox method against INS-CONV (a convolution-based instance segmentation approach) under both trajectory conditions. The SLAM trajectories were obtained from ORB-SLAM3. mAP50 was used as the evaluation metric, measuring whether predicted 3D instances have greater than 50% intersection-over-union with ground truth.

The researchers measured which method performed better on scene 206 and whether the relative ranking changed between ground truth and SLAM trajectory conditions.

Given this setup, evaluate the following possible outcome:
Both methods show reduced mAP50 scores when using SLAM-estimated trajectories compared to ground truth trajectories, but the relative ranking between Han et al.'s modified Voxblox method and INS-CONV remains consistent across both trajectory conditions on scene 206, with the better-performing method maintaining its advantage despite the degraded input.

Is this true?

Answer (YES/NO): YES